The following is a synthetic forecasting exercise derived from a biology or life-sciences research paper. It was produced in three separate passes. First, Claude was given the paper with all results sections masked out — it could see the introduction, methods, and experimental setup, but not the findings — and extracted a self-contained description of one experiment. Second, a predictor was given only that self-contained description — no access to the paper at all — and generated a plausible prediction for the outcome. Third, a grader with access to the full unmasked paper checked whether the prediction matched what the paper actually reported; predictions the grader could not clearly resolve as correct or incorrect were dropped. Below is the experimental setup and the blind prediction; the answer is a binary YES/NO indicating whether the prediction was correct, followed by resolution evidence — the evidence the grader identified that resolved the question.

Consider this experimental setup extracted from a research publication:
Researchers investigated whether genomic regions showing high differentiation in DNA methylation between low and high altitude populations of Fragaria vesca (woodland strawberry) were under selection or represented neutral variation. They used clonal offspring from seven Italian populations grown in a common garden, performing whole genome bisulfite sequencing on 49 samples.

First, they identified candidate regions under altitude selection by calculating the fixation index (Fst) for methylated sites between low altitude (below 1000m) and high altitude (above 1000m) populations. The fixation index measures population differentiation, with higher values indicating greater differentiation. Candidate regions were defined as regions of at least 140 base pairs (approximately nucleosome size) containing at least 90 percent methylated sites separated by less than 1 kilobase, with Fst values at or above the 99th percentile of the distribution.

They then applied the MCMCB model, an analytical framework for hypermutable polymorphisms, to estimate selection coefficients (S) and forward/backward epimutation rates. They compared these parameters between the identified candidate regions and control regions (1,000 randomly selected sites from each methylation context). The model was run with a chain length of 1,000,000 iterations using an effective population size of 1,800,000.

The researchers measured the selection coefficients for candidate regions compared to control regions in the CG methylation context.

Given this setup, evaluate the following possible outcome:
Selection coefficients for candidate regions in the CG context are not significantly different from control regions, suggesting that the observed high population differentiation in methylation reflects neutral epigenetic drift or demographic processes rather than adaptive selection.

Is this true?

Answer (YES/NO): NO